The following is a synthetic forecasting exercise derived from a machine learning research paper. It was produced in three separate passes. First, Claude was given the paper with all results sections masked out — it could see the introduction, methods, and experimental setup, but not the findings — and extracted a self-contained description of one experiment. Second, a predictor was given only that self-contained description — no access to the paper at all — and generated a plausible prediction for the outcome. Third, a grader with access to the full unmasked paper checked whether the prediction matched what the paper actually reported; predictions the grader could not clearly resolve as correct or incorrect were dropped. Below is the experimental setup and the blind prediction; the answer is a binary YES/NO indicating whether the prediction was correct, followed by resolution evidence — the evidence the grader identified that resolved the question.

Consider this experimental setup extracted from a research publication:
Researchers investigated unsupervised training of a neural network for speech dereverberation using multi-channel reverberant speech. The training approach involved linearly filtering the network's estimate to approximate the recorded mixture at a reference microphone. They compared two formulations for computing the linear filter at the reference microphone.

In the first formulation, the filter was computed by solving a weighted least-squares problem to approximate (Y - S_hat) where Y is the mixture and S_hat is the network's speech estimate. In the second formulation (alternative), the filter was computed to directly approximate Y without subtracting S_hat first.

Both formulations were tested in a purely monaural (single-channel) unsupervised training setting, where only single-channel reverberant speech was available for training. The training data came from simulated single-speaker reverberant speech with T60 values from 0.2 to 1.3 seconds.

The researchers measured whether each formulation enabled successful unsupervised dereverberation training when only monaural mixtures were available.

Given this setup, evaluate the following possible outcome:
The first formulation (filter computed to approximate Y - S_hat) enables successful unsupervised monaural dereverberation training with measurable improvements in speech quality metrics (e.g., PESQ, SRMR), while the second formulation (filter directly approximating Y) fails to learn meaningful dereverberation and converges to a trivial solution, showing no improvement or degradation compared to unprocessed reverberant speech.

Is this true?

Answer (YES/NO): NO